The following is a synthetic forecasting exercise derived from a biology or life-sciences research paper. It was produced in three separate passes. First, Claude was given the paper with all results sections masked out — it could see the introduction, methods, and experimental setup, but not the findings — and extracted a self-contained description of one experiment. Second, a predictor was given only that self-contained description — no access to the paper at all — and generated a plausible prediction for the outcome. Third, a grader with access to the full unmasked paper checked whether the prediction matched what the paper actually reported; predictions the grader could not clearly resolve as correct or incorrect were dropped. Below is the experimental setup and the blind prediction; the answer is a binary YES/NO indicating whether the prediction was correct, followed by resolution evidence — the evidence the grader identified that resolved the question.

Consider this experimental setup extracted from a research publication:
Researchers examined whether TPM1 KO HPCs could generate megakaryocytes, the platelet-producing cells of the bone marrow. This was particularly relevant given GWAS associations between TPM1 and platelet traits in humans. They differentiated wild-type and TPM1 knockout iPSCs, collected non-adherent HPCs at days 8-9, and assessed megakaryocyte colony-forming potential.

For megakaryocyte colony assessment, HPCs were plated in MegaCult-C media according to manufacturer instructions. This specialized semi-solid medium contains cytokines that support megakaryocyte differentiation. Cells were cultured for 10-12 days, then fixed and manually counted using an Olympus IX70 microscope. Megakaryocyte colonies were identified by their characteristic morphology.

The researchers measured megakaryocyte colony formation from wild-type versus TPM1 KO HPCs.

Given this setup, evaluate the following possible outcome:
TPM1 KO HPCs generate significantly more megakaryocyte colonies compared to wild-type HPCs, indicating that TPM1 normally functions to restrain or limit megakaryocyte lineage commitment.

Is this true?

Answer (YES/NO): NO